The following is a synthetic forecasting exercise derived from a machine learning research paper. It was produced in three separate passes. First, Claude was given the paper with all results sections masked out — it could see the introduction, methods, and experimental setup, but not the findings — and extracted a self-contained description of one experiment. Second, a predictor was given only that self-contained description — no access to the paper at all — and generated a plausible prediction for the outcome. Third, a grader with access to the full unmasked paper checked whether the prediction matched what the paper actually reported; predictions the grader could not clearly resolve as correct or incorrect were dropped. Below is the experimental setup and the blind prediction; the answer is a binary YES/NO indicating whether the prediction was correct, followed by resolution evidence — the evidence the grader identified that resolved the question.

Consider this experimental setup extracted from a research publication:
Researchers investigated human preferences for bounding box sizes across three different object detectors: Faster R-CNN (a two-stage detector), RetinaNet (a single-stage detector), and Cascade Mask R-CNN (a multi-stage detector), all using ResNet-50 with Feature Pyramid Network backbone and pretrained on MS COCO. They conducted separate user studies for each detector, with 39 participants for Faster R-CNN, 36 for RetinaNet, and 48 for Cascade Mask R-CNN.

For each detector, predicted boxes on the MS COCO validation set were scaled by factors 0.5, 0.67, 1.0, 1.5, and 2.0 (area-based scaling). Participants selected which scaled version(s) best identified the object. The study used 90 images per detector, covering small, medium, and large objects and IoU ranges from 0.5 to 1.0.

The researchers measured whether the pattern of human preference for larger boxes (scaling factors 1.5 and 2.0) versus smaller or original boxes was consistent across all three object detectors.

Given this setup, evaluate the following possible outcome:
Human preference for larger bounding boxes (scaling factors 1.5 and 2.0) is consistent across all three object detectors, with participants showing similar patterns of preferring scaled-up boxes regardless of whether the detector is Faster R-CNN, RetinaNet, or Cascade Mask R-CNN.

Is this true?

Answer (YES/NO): YES